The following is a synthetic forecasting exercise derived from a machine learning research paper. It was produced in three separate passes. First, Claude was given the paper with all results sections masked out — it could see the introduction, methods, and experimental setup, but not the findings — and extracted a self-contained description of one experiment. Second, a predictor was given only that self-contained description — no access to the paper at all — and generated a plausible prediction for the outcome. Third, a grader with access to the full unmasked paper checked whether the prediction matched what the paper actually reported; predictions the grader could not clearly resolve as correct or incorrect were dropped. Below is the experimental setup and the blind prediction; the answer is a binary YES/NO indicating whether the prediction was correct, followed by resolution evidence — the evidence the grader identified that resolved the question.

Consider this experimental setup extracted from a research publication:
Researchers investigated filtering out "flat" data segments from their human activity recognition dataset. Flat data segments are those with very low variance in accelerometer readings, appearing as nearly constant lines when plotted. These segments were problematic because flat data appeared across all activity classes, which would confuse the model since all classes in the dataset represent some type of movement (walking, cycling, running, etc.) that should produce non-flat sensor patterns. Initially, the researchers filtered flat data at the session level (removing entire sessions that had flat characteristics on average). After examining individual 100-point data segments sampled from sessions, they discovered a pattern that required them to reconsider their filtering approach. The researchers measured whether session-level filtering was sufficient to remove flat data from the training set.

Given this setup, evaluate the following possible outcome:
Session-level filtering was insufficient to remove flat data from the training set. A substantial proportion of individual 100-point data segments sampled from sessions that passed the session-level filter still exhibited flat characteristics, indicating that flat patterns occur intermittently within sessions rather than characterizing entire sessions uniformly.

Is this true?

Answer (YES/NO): YES